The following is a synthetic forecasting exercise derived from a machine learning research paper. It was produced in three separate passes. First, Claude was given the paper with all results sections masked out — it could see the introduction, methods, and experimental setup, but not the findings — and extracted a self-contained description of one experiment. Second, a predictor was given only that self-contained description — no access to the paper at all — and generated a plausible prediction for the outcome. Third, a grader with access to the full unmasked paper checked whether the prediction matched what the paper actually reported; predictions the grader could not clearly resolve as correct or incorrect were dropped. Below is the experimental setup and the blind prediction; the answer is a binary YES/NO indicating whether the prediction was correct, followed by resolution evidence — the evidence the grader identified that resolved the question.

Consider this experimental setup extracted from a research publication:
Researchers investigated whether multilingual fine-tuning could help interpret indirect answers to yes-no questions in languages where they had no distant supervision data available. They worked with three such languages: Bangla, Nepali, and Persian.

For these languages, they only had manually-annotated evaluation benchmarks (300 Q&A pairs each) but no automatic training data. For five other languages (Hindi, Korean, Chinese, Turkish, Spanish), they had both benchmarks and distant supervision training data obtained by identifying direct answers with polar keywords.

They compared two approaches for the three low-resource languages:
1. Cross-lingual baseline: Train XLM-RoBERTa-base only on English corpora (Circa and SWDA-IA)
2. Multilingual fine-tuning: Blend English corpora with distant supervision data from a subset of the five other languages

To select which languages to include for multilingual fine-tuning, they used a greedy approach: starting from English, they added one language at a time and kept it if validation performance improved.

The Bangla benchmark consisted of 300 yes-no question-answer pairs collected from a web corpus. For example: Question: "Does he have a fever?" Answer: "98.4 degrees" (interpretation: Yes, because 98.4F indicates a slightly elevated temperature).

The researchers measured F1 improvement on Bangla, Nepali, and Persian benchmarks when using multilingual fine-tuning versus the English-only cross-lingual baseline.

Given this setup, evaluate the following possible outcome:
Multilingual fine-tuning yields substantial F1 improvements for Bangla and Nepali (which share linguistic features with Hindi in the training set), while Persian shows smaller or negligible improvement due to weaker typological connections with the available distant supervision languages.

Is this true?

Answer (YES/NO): NO